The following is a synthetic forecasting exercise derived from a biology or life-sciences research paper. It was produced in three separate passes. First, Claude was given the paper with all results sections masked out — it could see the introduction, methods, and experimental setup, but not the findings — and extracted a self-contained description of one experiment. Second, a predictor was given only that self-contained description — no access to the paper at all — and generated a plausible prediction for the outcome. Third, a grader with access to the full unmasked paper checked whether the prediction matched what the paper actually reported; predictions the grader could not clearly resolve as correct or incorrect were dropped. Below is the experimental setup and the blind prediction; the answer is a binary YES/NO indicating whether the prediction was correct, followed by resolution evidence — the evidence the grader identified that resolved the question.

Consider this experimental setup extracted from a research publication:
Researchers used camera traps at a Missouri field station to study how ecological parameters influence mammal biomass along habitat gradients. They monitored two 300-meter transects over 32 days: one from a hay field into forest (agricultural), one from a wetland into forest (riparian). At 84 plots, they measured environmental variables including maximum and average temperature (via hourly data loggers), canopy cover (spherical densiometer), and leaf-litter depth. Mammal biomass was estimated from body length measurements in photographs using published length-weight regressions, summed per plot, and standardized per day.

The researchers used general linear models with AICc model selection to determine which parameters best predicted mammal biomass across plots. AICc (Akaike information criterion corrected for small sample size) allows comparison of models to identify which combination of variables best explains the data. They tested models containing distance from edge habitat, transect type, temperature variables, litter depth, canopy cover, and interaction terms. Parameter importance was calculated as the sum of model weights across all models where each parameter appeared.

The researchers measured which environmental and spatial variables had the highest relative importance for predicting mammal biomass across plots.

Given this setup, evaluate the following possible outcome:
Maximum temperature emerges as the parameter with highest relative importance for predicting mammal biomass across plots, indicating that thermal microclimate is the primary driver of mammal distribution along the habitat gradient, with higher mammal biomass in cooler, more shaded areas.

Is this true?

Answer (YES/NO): NO